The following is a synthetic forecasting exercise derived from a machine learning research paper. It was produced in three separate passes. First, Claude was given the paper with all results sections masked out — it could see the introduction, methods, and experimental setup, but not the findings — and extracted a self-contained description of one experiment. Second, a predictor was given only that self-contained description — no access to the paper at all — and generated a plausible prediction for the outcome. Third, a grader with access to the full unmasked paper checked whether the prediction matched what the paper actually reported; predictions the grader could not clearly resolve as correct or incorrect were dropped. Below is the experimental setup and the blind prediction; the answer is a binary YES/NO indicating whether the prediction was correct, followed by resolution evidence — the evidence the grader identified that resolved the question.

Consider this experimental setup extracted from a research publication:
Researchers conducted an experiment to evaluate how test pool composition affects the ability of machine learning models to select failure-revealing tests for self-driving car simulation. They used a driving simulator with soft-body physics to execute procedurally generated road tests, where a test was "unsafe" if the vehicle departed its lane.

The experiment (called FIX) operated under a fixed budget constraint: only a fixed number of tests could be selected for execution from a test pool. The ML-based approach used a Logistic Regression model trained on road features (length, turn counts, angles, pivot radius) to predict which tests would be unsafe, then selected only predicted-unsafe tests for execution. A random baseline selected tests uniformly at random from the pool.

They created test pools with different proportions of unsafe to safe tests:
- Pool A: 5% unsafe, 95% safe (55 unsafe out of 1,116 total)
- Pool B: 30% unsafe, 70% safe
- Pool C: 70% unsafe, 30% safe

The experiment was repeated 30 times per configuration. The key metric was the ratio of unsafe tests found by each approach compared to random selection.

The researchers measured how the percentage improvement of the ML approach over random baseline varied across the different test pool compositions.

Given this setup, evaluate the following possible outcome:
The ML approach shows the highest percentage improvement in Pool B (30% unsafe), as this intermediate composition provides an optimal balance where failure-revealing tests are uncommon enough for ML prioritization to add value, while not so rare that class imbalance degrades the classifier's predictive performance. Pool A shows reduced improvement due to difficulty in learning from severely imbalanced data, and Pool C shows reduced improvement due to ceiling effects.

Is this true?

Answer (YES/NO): NO